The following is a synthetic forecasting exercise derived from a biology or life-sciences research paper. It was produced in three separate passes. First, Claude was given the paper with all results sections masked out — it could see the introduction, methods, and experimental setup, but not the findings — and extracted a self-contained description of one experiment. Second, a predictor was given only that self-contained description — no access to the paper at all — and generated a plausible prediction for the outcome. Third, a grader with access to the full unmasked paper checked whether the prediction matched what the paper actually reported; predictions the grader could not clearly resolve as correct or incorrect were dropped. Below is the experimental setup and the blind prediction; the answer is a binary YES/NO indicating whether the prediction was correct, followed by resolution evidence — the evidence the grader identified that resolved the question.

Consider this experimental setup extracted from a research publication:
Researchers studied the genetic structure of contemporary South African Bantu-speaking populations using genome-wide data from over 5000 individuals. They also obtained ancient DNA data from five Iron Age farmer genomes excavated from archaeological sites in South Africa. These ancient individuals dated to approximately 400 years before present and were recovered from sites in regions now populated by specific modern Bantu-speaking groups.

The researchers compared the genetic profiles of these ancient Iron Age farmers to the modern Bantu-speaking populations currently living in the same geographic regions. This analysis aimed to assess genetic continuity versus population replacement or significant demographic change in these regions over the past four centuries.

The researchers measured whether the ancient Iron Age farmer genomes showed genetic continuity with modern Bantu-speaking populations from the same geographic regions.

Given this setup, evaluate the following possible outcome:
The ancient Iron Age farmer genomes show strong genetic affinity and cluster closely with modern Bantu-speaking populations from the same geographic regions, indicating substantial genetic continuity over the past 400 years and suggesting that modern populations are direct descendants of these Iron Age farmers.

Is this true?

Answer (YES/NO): NO